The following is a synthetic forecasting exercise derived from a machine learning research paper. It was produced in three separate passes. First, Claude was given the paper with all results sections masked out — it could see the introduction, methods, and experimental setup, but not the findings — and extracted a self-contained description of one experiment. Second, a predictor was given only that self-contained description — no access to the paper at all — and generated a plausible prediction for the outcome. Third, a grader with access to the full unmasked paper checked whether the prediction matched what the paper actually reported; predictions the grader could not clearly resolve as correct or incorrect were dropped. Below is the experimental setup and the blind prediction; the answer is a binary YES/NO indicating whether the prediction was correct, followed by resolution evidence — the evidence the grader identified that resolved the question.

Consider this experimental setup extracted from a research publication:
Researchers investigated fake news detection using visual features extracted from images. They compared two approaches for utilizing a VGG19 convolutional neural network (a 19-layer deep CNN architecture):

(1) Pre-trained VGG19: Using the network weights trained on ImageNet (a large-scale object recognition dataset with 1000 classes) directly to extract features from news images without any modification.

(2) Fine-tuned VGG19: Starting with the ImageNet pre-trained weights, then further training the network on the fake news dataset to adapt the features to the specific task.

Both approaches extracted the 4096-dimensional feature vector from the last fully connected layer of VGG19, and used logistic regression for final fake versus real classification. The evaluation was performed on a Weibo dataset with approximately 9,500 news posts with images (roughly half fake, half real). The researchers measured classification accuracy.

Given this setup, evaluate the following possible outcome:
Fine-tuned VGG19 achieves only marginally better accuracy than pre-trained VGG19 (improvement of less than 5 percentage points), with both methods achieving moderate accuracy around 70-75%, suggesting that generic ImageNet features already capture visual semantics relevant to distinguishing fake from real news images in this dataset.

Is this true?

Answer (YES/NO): YES